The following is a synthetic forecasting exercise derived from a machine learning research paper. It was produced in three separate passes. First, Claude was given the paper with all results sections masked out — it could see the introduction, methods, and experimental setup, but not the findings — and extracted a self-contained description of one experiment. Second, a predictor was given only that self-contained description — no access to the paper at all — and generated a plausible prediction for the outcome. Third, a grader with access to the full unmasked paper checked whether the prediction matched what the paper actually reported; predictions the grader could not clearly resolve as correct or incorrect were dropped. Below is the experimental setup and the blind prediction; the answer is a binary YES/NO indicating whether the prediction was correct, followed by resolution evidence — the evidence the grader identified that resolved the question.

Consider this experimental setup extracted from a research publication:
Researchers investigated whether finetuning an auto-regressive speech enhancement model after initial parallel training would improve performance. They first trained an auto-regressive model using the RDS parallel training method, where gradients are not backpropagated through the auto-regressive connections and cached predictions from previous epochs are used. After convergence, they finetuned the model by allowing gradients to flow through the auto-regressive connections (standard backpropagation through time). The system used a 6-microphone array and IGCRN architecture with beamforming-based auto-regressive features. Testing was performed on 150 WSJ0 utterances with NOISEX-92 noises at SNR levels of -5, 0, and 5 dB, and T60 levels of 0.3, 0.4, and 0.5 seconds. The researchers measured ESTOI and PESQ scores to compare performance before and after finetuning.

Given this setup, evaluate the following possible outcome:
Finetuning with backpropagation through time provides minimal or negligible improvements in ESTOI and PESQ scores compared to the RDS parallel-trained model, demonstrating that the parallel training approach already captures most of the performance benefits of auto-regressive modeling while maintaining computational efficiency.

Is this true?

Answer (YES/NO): YES